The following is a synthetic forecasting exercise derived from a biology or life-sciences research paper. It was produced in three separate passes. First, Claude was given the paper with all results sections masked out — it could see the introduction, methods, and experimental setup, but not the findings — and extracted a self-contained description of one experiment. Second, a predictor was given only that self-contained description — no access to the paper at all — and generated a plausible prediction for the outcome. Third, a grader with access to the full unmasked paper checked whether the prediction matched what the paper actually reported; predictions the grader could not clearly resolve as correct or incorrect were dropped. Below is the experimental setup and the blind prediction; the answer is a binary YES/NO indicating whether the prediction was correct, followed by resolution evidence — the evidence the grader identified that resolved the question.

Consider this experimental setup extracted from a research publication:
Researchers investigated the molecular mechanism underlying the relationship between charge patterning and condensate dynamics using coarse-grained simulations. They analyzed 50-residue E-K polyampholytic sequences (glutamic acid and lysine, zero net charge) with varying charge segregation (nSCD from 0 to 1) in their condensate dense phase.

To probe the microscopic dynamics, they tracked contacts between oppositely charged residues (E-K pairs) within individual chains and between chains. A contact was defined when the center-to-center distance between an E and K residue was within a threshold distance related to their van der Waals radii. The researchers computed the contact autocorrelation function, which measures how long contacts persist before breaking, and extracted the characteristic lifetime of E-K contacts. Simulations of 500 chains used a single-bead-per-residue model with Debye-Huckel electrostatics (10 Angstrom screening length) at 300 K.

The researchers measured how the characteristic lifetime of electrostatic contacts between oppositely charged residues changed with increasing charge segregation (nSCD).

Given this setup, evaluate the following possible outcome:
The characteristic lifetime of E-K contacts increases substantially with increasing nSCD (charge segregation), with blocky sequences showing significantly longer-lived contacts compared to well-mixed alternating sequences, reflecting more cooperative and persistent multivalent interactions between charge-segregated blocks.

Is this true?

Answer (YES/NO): YES